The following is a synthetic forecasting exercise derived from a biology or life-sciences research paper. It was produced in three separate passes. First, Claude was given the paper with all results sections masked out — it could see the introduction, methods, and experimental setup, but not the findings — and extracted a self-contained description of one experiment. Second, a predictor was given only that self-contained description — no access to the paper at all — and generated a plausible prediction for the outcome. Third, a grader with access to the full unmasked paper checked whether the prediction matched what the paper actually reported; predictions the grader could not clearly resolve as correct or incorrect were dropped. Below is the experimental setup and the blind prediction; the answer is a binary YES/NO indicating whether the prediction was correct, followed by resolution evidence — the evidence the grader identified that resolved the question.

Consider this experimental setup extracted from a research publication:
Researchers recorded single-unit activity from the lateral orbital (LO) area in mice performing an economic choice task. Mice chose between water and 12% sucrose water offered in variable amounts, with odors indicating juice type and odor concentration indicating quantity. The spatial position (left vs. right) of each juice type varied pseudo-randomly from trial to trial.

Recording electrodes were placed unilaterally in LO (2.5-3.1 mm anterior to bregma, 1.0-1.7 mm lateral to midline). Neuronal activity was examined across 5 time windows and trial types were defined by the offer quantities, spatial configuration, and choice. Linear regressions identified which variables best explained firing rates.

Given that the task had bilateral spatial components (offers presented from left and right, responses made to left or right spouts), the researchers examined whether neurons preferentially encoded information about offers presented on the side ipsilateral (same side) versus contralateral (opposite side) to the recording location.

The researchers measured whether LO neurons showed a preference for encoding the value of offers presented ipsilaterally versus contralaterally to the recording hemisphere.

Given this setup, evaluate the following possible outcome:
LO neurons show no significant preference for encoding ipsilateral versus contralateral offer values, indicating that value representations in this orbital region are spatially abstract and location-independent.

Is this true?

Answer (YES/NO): NO